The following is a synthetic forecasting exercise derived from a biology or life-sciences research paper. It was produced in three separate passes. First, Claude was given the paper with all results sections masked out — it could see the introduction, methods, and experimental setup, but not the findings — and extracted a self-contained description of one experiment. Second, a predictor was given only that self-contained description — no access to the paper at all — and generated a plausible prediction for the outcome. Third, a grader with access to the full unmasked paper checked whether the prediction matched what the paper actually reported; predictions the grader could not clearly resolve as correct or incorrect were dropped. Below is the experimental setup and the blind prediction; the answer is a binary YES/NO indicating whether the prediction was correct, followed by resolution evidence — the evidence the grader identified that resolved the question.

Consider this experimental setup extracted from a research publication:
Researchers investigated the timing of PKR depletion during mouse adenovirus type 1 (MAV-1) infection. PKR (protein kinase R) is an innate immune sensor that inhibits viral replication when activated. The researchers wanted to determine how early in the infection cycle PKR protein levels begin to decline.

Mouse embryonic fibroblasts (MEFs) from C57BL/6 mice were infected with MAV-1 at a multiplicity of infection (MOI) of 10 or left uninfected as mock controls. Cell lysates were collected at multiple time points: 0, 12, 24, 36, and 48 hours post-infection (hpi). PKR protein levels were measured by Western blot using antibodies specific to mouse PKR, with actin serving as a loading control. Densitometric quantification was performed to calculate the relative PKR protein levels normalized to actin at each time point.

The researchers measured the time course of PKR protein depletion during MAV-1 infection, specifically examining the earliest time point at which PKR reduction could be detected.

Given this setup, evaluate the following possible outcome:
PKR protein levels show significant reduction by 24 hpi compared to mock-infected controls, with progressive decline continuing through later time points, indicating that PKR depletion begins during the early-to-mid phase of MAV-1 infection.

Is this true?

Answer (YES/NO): YES